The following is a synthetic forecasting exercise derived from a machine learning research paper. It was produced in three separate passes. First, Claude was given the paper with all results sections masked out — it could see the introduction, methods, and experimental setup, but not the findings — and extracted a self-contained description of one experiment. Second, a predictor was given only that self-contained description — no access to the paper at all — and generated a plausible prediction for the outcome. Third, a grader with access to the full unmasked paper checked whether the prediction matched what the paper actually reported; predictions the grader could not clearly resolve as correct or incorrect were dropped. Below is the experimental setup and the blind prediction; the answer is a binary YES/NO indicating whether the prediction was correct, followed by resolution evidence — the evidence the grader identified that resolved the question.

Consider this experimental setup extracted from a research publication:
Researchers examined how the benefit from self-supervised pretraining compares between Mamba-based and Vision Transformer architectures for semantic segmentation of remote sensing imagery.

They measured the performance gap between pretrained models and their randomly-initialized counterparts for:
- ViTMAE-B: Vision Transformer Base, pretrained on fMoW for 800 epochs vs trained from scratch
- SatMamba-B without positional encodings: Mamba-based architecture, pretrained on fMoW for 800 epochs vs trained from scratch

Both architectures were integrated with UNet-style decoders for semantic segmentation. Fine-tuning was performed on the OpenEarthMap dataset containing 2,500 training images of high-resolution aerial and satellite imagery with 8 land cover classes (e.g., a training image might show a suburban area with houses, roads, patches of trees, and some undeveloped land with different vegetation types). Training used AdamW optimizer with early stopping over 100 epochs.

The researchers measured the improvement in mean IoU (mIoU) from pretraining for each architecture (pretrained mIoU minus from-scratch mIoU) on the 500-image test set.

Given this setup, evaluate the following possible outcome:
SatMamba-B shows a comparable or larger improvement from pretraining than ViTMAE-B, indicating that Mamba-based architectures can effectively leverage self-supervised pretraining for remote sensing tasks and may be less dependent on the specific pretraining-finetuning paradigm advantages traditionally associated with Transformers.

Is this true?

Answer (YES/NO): NO